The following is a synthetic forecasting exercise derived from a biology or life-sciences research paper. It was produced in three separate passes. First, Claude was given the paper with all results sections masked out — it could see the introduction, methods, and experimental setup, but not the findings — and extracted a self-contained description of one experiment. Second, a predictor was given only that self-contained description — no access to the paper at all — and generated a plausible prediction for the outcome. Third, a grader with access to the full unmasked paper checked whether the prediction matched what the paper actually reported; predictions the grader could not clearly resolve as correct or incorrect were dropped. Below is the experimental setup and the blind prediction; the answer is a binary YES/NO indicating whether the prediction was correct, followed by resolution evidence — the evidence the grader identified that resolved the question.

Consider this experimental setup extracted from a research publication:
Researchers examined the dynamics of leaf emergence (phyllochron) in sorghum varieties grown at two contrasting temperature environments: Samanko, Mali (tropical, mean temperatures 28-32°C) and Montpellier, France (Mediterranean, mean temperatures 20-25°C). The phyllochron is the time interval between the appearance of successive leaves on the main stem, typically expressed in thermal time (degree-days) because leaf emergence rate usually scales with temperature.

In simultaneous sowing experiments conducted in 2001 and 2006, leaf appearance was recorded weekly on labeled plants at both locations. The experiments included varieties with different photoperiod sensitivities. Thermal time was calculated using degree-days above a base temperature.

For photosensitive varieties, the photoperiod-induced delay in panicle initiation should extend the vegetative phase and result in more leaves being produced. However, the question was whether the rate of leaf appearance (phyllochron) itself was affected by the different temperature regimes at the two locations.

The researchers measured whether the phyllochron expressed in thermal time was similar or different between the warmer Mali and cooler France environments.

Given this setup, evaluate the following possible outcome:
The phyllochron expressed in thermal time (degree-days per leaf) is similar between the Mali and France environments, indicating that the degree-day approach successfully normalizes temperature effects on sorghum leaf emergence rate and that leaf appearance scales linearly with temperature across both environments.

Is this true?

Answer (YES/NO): NO